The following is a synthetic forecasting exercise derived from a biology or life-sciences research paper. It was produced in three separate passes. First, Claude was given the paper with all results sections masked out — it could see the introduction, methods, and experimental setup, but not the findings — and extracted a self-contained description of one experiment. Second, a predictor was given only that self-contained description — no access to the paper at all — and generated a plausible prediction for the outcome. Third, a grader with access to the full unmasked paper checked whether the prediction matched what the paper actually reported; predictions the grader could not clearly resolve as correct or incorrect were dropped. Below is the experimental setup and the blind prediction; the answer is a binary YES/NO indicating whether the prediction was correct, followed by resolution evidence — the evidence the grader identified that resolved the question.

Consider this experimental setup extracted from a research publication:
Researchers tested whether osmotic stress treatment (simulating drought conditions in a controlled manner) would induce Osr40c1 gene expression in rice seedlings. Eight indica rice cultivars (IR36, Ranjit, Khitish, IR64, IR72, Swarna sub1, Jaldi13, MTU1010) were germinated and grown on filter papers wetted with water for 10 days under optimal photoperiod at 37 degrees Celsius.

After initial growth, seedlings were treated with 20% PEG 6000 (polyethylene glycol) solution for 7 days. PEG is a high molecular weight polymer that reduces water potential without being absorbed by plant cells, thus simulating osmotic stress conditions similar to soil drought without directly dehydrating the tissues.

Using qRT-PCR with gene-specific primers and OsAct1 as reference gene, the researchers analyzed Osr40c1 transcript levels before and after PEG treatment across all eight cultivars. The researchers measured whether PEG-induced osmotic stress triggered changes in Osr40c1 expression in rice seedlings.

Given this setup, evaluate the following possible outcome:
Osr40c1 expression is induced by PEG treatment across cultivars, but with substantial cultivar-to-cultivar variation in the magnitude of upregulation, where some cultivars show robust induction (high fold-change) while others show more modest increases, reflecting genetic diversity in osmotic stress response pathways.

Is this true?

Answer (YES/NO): YES